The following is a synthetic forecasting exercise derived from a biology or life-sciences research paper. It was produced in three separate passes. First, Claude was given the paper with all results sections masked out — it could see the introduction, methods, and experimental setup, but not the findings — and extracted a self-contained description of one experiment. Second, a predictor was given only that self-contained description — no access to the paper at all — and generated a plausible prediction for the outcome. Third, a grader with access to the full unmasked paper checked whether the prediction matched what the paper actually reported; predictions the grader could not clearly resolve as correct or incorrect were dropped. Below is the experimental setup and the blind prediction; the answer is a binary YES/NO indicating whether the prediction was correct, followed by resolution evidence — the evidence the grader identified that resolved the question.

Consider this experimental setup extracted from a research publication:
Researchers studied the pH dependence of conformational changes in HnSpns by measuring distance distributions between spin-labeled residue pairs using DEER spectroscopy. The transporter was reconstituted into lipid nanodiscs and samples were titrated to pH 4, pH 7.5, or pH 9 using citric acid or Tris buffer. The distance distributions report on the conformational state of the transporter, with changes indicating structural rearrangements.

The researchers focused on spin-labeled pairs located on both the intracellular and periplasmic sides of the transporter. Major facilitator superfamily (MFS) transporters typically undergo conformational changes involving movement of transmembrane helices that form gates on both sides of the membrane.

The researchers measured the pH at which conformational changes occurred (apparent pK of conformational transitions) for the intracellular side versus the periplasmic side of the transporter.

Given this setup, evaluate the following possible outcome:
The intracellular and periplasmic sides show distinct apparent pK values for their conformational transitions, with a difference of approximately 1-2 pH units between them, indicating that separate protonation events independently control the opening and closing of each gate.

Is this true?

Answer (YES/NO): NO